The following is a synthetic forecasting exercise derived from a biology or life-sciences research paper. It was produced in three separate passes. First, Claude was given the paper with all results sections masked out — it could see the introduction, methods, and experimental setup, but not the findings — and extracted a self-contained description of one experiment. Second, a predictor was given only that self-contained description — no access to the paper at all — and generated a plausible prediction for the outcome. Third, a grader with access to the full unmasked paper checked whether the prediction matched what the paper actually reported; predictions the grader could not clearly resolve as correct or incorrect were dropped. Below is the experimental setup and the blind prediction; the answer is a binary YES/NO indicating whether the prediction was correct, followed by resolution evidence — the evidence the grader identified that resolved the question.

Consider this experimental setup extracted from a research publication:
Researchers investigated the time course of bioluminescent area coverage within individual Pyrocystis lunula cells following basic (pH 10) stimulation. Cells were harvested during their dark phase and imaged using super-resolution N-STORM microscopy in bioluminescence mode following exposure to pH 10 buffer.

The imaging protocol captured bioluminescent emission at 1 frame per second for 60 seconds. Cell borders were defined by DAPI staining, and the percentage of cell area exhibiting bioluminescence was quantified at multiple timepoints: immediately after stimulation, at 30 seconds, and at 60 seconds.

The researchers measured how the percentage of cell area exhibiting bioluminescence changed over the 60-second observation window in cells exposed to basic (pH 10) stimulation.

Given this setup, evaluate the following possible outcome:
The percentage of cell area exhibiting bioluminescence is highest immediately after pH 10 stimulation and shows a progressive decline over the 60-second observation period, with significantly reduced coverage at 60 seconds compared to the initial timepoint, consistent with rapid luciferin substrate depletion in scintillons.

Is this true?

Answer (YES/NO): NO